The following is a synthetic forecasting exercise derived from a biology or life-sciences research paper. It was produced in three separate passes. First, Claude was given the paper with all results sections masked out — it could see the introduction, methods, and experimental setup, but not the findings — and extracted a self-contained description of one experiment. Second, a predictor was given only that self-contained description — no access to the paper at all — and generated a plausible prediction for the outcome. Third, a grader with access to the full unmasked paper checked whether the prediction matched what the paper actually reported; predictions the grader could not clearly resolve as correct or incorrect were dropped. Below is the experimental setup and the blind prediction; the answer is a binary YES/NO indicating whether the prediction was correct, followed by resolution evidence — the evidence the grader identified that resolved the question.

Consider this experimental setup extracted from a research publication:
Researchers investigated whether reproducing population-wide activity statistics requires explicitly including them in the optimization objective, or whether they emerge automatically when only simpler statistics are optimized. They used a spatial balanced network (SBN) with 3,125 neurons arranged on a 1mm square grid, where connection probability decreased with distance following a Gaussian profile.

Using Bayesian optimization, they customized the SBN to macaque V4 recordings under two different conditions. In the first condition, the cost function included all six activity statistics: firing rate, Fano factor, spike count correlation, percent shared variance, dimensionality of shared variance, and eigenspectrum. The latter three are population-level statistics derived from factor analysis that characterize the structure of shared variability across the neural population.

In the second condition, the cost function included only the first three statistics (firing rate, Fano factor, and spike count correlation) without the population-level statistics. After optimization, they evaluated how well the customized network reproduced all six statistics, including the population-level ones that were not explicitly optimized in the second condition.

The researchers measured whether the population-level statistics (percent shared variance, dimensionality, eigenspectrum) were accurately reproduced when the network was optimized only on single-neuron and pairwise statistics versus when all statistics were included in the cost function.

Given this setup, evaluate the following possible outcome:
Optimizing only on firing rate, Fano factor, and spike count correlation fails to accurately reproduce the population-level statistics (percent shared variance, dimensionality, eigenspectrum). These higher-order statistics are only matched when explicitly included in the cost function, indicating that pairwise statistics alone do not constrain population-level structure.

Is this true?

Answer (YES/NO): YES